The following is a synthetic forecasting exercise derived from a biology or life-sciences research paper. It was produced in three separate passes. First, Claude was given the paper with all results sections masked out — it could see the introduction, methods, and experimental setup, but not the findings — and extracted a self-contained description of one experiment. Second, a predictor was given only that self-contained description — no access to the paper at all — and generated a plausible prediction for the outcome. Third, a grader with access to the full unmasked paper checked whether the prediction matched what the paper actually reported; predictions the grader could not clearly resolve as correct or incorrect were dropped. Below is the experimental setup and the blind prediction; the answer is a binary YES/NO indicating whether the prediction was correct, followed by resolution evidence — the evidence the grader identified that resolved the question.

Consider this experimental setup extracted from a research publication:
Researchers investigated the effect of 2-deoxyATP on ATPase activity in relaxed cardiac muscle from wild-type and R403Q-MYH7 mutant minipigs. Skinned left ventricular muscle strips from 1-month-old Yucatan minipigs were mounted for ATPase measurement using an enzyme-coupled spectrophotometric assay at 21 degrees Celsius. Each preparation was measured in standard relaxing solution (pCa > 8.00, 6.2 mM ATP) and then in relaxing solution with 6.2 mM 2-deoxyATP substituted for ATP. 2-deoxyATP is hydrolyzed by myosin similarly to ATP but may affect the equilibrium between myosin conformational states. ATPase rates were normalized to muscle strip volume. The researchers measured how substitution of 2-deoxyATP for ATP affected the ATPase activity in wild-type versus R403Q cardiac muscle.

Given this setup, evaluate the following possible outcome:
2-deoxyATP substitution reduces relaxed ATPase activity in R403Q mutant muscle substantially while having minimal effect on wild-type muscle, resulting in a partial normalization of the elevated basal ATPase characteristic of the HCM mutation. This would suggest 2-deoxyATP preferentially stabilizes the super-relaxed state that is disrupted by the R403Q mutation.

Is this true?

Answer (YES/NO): NO